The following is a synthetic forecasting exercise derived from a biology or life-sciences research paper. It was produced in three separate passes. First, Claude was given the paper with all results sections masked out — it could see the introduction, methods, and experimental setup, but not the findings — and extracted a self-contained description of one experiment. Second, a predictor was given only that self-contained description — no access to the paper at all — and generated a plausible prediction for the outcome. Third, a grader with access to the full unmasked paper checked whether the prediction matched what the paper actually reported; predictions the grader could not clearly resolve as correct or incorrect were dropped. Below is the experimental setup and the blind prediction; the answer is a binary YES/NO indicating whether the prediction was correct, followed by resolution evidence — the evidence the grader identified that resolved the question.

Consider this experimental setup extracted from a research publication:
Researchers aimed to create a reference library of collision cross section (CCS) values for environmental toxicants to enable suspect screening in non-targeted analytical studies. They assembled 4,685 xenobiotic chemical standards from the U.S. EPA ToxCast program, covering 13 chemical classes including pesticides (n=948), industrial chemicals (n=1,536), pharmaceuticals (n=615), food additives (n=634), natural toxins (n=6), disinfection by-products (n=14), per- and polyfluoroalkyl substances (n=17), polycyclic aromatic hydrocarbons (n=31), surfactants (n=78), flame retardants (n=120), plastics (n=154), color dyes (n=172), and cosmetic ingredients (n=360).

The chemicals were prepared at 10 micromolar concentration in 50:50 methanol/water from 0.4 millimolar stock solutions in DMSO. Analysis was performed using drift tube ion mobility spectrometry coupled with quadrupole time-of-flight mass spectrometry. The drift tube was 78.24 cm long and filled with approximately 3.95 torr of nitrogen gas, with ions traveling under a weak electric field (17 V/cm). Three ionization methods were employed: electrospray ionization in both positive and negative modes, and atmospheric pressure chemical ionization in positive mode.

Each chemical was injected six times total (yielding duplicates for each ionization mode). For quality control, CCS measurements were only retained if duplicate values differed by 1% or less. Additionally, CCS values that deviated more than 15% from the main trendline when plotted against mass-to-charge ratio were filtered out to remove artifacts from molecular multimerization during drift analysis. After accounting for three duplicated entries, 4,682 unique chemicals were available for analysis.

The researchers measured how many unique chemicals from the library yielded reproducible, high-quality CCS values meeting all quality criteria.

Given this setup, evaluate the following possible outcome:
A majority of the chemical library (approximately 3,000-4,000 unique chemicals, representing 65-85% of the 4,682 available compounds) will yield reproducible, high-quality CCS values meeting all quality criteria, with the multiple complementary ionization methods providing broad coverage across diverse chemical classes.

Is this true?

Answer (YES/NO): NO